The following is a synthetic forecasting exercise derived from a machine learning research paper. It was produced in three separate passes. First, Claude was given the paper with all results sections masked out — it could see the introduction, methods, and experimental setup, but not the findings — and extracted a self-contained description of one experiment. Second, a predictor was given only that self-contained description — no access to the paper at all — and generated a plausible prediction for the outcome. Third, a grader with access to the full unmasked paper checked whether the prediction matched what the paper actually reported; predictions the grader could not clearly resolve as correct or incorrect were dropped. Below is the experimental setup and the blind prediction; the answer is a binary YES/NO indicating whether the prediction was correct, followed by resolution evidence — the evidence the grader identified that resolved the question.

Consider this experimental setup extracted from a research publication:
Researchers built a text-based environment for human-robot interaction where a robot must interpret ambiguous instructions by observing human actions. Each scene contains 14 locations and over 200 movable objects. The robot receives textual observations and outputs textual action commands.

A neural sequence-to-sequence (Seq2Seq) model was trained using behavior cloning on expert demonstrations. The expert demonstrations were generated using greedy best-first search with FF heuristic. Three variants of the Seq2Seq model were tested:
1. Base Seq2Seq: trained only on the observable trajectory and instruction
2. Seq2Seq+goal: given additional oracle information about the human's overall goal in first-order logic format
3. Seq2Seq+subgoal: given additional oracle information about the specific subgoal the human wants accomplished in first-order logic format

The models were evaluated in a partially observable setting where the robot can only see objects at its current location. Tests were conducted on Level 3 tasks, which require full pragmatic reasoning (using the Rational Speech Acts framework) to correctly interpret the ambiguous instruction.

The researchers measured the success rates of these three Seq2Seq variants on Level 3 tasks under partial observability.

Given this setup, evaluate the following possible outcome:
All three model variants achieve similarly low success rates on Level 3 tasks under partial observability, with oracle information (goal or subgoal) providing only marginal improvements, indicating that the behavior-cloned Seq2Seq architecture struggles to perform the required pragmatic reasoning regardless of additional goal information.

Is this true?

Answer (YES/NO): NO